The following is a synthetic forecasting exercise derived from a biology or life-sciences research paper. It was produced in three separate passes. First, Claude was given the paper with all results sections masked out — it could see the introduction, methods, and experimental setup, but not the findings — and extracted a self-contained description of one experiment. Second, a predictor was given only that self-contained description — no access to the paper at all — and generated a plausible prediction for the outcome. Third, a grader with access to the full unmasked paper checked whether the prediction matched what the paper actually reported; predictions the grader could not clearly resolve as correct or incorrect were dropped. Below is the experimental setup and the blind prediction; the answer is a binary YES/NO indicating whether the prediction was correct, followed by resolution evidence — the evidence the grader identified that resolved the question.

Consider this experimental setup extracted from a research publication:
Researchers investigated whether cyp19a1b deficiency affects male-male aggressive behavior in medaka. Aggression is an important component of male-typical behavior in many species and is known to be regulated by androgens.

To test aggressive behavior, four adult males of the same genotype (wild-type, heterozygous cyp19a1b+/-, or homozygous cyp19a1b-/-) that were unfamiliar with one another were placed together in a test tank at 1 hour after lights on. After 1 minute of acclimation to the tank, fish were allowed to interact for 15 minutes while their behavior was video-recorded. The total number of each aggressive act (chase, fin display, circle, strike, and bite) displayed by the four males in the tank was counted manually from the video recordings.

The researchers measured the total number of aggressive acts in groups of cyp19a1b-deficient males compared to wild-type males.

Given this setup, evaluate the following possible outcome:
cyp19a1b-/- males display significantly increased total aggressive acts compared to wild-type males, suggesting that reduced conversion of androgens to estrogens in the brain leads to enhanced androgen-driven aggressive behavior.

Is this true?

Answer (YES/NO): NO